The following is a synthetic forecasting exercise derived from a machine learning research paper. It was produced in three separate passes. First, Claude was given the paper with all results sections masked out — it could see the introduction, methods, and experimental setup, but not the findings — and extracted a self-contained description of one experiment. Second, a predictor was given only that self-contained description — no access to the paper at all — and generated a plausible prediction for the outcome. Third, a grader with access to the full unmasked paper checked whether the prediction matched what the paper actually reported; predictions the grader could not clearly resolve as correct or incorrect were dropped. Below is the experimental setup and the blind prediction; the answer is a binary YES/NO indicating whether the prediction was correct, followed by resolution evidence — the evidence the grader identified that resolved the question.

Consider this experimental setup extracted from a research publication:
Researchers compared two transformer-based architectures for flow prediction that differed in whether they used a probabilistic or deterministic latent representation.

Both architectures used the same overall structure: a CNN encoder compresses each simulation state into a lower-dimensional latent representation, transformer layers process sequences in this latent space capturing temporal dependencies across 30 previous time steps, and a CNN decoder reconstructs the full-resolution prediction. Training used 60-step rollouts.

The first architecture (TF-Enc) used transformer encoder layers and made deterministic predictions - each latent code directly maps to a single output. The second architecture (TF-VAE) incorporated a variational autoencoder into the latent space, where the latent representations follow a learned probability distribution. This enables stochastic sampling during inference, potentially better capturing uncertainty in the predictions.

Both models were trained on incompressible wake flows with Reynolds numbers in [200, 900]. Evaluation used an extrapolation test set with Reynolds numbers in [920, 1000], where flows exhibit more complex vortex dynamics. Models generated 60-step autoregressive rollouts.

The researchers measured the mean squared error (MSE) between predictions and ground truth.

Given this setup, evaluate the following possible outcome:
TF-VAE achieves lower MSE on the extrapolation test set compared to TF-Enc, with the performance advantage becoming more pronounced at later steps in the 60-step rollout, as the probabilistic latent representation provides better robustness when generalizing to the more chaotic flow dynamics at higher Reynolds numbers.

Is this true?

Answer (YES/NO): NO